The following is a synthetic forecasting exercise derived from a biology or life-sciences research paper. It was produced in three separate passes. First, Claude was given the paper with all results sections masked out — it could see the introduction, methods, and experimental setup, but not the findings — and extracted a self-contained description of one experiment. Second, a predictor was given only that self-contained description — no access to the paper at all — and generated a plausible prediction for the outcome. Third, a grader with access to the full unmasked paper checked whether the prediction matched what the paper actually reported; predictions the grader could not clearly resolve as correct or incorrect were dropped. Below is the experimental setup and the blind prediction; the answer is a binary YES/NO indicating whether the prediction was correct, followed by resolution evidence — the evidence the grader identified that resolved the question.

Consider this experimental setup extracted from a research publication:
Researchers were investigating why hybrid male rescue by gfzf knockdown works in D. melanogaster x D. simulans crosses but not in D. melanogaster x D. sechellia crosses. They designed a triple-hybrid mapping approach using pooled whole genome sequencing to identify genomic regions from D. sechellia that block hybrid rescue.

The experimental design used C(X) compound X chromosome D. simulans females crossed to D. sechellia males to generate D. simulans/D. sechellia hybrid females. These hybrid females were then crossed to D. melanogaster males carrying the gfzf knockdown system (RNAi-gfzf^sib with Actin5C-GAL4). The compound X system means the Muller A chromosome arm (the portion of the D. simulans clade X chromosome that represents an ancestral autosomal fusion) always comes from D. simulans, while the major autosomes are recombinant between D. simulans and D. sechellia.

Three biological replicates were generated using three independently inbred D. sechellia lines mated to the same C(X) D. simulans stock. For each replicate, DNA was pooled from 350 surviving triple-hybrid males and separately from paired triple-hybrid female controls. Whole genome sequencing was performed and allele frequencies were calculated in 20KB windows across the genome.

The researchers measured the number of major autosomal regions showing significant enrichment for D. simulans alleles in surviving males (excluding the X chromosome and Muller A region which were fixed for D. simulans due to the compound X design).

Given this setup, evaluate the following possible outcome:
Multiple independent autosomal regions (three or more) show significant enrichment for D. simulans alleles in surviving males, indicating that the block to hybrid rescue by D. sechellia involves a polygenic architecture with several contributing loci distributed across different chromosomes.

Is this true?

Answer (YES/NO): NO